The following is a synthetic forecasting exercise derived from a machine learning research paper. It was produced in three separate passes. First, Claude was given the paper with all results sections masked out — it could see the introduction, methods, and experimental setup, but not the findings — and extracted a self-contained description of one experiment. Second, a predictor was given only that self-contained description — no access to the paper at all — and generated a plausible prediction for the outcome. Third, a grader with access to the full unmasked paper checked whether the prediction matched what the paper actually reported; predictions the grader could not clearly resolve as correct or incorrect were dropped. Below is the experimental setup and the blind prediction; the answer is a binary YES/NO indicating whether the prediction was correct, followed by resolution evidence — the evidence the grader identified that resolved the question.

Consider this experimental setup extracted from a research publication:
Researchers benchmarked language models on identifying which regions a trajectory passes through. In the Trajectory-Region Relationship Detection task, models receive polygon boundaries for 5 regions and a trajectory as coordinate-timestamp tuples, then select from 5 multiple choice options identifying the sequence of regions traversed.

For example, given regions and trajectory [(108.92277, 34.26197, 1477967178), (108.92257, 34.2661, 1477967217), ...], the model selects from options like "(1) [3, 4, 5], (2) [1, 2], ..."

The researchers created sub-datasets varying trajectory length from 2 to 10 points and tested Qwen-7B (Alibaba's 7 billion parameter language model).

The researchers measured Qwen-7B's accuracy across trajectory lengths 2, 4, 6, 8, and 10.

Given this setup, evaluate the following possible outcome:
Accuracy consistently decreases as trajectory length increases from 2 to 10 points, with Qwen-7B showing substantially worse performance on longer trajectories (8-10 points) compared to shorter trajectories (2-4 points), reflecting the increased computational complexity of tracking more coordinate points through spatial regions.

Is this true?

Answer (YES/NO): NO